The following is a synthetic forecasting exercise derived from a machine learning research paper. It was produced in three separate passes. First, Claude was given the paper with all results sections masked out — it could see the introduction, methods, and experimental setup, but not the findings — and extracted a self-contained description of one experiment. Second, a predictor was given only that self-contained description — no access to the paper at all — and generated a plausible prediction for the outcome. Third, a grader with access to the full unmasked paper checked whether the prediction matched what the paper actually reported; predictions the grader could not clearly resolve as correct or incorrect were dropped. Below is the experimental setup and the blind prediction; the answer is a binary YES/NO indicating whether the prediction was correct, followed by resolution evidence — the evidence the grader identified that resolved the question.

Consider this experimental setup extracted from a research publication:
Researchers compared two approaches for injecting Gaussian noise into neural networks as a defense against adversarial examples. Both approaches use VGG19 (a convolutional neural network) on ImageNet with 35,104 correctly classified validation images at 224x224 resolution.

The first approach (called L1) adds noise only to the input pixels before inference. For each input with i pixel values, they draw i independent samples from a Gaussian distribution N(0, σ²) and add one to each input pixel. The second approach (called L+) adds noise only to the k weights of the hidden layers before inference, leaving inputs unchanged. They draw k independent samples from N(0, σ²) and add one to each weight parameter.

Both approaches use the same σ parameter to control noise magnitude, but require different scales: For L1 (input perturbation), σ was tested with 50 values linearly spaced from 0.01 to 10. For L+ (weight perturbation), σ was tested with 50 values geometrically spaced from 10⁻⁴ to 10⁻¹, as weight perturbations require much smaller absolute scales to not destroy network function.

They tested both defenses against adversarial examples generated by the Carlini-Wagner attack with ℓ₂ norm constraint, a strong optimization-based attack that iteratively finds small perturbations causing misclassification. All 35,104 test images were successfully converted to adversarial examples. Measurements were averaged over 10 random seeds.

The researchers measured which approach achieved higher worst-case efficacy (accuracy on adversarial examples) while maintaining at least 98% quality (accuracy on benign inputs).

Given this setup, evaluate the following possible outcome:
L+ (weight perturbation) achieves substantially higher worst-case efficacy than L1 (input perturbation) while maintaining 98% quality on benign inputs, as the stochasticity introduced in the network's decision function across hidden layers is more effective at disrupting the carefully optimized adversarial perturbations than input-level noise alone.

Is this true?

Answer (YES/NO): NO